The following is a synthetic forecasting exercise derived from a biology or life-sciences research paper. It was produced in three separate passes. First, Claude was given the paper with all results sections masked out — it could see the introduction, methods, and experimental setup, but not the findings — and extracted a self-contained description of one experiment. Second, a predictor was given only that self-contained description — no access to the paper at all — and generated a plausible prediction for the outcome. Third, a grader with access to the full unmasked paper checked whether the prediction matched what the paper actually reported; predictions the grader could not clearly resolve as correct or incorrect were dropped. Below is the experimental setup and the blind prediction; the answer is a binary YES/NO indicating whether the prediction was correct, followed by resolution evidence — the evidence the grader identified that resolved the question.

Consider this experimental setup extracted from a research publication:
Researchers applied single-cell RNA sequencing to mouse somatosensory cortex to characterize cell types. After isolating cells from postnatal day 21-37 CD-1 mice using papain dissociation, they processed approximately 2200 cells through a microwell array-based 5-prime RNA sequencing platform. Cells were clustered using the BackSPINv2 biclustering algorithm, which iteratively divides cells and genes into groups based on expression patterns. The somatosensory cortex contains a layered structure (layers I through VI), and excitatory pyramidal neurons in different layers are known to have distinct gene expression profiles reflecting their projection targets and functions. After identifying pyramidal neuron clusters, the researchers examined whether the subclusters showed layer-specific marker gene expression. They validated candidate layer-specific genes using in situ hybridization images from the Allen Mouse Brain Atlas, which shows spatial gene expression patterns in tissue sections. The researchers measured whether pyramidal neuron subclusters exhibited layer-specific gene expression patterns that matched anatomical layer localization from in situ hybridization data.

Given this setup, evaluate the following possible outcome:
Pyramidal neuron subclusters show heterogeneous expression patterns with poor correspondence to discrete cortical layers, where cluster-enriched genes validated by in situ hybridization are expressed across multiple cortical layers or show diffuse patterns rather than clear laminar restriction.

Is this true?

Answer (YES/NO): NO